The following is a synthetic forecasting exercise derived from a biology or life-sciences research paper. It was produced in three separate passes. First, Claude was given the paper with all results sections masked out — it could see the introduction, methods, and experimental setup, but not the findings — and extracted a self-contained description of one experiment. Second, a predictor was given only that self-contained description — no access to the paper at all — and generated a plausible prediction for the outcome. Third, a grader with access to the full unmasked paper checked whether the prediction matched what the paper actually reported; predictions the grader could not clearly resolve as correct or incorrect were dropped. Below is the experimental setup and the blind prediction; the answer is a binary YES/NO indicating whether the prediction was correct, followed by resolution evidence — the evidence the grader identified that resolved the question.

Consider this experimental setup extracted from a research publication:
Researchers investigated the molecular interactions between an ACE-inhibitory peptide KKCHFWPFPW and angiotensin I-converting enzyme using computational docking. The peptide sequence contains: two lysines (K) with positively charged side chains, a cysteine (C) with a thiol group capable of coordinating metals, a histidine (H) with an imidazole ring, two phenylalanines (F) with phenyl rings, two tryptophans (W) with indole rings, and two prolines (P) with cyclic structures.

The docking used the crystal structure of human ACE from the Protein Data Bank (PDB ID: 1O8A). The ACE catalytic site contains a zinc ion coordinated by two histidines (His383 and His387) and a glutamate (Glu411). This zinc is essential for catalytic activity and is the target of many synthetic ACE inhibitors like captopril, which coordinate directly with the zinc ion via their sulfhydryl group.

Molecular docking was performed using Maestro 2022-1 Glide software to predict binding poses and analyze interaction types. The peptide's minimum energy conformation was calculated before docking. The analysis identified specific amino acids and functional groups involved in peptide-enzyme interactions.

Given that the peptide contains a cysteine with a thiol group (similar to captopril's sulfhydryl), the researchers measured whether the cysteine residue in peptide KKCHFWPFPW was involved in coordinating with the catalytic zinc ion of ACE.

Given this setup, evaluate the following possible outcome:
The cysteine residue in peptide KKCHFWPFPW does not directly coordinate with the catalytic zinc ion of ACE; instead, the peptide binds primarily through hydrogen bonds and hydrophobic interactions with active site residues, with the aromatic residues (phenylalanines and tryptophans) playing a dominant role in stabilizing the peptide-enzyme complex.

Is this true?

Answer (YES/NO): YES